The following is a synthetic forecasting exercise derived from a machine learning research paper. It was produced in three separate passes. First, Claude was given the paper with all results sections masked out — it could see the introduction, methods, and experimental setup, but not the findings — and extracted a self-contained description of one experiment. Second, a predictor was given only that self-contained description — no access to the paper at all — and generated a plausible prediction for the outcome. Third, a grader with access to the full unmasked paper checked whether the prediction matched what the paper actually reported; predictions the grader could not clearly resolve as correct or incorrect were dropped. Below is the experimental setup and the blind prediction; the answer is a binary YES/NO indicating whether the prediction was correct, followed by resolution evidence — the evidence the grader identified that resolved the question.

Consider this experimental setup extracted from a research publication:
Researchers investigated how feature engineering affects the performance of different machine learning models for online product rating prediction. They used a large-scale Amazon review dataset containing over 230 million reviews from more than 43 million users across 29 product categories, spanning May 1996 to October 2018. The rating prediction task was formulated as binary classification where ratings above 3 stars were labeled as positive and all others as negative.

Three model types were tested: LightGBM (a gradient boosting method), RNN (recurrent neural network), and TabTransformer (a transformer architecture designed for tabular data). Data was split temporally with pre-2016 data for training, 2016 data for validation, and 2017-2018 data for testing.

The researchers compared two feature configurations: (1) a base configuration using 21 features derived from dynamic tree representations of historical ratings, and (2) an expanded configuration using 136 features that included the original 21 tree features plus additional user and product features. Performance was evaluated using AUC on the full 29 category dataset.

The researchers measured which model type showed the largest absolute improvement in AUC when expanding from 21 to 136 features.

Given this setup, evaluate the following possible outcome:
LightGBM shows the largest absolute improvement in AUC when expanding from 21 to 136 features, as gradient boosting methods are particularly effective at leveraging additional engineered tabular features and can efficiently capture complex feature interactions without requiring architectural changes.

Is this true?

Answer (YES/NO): NO